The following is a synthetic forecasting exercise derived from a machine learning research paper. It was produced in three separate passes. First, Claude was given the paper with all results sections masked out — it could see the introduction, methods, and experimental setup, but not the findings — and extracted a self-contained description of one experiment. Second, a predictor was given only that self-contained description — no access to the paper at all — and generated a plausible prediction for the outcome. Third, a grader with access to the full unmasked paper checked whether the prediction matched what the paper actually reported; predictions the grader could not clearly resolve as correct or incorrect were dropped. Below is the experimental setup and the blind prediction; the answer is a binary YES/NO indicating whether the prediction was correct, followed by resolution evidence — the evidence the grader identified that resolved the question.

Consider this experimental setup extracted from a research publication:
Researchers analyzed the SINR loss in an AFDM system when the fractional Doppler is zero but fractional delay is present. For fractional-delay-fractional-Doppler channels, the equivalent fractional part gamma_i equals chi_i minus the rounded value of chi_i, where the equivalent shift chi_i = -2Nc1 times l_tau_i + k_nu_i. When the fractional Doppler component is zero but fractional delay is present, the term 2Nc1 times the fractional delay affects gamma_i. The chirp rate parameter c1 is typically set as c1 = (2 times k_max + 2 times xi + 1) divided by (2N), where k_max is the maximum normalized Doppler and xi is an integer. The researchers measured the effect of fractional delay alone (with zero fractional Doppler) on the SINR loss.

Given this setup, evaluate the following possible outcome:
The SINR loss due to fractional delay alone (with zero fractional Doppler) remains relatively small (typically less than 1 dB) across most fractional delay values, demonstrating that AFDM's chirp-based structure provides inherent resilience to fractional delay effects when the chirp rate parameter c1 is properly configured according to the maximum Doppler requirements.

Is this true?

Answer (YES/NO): YES